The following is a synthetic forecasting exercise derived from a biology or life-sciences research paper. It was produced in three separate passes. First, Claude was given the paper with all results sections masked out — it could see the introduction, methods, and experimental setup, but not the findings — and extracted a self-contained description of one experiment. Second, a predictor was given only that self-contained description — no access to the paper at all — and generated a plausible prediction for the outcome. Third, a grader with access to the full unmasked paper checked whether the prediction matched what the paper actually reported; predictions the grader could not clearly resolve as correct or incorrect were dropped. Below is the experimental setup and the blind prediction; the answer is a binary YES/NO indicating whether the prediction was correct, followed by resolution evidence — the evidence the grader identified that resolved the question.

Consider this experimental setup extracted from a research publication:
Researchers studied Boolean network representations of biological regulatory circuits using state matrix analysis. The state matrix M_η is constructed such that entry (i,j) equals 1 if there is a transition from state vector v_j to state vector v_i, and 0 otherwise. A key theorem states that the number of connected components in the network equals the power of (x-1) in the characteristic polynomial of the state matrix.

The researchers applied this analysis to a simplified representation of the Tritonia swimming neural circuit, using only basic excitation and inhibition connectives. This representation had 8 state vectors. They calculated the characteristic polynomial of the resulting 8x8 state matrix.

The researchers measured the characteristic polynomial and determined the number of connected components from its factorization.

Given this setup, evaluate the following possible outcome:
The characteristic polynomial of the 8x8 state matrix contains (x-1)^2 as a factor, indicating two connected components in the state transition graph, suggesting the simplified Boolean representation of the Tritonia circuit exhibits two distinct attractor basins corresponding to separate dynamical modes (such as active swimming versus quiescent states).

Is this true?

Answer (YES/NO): YES